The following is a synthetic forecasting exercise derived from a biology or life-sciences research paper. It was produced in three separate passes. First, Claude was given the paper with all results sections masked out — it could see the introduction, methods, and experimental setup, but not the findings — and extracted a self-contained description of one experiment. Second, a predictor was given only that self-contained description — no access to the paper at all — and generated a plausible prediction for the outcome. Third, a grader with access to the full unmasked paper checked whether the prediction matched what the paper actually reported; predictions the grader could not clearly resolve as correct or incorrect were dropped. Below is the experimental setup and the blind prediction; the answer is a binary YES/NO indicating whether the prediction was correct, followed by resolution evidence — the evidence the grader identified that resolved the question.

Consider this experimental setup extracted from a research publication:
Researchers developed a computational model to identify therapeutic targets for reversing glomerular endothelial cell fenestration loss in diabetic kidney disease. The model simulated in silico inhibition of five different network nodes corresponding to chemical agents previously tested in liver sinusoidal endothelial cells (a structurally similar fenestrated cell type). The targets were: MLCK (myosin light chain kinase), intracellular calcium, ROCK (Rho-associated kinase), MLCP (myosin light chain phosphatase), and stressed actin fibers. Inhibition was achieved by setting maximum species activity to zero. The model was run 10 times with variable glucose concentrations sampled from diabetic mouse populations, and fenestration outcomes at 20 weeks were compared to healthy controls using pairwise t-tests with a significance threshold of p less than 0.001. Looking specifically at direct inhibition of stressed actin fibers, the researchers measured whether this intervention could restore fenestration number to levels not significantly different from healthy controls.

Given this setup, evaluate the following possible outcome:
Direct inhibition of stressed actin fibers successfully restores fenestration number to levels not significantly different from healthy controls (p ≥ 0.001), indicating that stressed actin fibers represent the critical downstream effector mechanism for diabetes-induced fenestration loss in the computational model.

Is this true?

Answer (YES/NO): NO